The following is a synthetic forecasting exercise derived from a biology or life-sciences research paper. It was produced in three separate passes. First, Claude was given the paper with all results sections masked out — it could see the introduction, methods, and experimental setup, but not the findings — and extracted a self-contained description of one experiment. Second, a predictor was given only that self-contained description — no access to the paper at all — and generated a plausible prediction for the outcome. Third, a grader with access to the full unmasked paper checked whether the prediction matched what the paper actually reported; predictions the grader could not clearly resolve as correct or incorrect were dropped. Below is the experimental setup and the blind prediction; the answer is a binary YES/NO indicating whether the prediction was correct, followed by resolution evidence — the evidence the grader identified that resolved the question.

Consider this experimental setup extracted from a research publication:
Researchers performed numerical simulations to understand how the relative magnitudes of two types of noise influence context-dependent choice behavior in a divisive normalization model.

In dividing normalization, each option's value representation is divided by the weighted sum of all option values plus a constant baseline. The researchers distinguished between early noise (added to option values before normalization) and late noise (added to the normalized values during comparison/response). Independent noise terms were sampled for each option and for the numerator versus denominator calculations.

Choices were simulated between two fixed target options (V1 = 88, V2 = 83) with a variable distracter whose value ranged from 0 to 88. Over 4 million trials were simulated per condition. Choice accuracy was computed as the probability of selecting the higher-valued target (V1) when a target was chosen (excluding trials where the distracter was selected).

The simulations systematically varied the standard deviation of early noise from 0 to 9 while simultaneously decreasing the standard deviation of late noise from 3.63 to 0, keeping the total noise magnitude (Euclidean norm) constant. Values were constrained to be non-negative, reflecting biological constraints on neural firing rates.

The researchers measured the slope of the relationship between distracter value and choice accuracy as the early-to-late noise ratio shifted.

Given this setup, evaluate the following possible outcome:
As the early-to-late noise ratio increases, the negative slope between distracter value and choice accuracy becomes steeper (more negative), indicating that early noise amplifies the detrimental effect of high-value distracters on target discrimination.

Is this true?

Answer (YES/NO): NO